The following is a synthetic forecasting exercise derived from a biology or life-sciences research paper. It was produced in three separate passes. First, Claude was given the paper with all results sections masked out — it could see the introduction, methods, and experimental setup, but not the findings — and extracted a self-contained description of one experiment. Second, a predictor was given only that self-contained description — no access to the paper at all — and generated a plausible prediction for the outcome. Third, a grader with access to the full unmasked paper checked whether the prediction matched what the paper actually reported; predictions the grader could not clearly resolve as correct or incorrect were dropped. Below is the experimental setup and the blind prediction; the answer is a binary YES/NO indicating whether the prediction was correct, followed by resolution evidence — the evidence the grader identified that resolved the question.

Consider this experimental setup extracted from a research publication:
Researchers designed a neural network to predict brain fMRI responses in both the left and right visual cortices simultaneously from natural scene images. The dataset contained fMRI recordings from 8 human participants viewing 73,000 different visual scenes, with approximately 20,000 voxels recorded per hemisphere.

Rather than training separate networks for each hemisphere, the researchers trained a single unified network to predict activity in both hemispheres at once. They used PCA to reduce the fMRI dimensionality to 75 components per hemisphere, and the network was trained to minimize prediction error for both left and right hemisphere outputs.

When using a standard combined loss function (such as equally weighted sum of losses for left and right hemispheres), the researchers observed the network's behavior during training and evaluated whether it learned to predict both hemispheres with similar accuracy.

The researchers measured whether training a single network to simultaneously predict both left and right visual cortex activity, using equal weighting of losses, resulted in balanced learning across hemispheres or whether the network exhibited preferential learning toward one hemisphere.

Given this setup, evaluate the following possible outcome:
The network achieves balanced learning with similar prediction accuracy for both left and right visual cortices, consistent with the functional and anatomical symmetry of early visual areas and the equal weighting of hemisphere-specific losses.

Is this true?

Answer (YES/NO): NO